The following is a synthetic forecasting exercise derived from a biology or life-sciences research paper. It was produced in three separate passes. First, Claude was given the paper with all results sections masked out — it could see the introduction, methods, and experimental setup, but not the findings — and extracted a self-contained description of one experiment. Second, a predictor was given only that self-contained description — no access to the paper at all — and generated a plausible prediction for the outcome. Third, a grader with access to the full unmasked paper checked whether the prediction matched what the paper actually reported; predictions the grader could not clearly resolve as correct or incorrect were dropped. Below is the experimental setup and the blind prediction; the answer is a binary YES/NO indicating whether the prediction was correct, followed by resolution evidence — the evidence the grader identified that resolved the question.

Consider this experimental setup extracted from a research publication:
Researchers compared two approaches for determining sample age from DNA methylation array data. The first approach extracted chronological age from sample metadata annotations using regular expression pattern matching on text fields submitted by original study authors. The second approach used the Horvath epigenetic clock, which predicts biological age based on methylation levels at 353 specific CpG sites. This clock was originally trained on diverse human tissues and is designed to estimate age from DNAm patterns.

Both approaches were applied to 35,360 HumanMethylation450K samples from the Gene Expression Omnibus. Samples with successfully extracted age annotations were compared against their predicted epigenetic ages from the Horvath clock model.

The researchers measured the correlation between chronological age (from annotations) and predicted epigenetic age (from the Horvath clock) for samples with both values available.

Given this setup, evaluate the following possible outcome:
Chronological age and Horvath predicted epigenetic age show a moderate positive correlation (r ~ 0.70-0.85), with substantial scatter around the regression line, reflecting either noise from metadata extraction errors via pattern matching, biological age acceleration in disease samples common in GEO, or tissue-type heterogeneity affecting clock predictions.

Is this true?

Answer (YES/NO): NO